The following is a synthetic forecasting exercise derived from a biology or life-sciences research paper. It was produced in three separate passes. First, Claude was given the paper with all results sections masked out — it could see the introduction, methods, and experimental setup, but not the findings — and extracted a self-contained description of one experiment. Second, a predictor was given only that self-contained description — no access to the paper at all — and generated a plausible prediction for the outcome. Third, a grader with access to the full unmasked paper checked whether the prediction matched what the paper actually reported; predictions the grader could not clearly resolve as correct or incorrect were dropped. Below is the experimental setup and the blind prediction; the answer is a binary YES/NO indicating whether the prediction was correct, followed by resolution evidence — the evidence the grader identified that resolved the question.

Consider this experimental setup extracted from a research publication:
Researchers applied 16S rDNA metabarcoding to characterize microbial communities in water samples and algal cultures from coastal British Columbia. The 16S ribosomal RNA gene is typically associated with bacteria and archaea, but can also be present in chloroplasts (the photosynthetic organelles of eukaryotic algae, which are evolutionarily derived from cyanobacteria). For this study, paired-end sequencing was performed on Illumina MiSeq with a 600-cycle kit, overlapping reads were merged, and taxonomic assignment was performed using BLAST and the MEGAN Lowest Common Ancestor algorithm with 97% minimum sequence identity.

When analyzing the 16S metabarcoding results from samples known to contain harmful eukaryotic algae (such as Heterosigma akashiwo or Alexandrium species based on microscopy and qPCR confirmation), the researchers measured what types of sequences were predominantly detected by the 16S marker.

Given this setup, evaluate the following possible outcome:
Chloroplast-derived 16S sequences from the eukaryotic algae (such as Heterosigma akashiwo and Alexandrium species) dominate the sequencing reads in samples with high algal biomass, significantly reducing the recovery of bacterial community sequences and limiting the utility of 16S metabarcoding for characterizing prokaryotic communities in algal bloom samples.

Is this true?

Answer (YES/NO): NO